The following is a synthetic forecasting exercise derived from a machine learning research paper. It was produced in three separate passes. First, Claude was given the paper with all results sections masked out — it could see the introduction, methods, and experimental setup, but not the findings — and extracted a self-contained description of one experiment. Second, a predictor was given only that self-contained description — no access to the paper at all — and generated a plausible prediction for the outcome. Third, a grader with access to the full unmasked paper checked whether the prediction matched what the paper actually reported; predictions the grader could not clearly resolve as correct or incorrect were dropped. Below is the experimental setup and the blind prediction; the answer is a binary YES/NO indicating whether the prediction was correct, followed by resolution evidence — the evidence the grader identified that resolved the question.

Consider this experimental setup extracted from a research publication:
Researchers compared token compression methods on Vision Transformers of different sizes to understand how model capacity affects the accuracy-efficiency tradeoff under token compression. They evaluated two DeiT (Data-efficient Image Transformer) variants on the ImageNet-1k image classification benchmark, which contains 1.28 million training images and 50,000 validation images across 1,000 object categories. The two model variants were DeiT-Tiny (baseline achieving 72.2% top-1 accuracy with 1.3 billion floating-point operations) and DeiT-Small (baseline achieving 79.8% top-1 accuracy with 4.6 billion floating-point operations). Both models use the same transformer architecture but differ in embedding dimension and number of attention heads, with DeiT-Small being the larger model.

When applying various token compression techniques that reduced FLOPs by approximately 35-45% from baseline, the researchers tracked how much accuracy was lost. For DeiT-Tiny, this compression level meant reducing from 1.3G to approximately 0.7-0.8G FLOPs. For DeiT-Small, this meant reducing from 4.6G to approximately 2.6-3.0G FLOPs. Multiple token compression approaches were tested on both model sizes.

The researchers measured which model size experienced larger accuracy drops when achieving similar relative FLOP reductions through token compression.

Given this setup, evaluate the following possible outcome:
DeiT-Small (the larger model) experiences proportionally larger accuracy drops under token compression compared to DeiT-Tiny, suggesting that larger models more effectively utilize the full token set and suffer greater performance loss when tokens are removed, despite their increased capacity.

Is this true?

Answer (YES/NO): NO